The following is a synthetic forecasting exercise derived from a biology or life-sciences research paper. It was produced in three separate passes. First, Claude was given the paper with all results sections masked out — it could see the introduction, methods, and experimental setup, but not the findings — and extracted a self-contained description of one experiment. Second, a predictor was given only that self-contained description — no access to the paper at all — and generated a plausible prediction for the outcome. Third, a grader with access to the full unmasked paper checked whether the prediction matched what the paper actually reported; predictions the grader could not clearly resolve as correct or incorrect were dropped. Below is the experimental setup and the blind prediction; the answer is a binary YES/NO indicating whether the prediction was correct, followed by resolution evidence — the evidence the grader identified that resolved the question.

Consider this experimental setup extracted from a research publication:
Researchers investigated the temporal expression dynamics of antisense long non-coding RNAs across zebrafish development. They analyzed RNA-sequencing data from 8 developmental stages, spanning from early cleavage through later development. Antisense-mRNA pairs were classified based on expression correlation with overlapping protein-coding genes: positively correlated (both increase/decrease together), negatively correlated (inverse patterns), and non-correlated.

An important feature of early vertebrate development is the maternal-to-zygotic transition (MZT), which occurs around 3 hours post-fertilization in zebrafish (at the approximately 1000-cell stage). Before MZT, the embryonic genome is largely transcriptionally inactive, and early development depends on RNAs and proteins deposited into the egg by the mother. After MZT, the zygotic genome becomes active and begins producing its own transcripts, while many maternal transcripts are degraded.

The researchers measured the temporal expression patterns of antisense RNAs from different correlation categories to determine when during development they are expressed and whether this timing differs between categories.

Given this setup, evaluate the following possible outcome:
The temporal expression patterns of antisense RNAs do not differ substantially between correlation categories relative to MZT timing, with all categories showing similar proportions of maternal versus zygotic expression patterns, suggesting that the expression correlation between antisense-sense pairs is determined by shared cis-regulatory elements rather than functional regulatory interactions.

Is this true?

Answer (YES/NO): NO